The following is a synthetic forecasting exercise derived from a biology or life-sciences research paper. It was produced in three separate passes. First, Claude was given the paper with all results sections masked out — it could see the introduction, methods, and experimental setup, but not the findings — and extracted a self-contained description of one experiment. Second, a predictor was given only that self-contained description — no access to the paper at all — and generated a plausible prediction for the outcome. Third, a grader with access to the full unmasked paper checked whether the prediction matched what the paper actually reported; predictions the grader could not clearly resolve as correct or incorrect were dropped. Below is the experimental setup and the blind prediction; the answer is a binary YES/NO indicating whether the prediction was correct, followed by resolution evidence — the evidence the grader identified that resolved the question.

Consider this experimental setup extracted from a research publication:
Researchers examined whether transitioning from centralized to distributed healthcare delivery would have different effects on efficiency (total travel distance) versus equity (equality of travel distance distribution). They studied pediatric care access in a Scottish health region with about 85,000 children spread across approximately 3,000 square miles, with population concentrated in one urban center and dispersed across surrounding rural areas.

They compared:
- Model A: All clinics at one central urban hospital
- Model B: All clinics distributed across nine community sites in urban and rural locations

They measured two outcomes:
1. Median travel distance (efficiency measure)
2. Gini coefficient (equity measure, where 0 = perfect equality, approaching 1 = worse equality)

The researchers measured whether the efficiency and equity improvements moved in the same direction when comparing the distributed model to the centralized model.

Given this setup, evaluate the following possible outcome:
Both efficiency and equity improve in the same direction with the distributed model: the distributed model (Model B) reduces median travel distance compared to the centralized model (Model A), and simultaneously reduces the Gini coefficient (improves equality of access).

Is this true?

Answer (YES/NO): YES